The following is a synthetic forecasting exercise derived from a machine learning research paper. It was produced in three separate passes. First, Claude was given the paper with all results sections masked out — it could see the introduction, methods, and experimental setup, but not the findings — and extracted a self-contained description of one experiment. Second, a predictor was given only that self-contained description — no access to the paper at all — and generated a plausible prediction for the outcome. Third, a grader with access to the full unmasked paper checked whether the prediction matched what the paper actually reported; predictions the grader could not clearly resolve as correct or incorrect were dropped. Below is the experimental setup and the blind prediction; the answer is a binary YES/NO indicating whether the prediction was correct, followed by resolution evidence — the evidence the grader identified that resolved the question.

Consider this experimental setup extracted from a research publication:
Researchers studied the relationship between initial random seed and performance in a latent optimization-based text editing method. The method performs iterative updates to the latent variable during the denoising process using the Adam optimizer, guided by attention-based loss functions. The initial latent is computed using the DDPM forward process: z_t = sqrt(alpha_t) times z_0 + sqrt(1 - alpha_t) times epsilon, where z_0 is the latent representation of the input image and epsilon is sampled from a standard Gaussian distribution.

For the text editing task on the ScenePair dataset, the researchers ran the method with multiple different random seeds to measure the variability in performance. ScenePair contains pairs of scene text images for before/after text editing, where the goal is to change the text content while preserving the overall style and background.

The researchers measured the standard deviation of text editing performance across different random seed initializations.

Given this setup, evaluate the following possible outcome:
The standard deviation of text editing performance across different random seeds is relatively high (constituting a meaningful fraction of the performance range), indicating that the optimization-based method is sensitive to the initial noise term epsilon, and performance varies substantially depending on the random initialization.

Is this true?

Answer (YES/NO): NO